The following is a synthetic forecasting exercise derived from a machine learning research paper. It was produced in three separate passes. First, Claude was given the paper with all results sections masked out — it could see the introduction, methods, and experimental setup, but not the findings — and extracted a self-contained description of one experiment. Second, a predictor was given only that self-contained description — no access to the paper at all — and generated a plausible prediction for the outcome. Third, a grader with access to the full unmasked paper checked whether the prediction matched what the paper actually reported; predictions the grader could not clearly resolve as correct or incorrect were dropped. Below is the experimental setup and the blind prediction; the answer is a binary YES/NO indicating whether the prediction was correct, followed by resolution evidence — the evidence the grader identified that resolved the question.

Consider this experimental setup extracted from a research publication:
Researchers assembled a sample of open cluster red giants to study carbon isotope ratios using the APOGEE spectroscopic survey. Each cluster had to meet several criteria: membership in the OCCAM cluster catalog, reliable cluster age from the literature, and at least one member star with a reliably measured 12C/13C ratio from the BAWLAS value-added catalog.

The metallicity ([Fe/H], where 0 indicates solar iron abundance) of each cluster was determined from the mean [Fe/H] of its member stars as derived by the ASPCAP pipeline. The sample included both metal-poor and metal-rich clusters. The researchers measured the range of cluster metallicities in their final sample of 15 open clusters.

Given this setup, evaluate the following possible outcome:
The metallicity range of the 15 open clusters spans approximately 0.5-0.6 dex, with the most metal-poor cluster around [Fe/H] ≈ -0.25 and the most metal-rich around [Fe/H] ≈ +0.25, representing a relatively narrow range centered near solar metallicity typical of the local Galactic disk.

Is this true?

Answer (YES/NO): NO